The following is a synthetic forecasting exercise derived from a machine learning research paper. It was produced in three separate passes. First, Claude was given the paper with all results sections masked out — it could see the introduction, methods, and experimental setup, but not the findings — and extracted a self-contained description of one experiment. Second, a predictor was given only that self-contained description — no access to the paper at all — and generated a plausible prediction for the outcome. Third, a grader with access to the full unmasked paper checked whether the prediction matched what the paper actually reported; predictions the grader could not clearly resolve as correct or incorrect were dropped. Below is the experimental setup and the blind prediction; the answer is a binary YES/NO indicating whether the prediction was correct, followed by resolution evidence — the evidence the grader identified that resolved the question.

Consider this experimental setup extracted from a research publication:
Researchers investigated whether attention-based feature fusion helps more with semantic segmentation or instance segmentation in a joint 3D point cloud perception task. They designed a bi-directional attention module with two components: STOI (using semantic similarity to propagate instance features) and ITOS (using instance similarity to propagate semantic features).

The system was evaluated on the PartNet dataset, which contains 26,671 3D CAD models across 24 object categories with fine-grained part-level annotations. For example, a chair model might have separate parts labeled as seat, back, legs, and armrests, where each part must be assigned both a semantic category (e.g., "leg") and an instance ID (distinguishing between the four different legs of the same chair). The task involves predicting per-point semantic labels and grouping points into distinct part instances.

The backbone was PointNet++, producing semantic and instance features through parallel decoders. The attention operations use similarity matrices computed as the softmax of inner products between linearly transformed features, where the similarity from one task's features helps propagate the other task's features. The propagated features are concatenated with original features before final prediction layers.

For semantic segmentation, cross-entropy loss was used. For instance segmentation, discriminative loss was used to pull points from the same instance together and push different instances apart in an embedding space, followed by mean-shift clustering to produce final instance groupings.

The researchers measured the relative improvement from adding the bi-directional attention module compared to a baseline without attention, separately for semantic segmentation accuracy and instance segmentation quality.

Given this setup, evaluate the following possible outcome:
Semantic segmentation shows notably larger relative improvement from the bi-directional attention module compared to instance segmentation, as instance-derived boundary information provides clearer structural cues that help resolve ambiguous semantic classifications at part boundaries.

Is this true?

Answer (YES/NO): YES